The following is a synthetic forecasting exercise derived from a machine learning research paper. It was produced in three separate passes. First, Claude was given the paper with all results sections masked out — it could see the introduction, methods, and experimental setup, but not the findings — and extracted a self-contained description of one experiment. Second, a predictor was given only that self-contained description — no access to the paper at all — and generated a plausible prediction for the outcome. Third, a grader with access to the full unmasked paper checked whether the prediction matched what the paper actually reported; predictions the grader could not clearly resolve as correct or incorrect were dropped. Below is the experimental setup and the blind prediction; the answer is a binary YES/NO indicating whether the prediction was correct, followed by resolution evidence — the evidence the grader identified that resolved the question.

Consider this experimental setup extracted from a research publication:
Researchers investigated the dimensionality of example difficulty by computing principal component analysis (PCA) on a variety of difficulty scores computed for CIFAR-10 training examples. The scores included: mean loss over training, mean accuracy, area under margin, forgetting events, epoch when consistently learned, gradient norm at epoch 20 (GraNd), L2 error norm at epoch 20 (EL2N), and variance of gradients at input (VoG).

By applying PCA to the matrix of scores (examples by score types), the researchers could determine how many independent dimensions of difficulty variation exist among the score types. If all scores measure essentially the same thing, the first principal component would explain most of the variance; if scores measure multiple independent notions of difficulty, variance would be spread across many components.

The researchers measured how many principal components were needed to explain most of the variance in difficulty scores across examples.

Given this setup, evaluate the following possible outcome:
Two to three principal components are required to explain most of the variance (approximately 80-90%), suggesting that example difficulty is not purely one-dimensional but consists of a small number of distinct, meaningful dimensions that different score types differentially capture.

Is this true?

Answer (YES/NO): NO